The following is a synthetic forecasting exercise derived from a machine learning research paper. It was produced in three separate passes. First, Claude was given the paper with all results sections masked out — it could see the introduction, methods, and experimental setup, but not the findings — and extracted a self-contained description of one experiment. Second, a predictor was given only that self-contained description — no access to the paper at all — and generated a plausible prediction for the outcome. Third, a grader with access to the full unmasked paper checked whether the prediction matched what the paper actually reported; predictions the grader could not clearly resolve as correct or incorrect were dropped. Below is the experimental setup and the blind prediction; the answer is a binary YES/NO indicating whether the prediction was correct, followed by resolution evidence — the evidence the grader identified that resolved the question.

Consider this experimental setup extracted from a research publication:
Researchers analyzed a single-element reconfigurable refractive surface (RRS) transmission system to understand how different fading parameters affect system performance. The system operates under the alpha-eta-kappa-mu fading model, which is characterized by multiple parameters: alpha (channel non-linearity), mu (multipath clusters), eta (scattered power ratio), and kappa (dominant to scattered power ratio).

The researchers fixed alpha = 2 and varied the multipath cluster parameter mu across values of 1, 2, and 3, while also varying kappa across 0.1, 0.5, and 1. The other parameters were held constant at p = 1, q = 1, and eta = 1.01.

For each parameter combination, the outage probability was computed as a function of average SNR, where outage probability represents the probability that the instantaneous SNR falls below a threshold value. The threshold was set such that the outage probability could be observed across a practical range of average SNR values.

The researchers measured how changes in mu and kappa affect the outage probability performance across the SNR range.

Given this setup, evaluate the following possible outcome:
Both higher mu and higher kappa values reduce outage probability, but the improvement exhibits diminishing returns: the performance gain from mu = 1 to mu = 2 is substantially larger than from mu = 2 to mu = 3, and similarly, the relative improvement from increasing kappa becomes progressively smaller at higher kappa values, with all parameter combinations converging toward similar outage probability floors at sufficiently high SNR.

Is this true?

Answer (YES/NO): NO